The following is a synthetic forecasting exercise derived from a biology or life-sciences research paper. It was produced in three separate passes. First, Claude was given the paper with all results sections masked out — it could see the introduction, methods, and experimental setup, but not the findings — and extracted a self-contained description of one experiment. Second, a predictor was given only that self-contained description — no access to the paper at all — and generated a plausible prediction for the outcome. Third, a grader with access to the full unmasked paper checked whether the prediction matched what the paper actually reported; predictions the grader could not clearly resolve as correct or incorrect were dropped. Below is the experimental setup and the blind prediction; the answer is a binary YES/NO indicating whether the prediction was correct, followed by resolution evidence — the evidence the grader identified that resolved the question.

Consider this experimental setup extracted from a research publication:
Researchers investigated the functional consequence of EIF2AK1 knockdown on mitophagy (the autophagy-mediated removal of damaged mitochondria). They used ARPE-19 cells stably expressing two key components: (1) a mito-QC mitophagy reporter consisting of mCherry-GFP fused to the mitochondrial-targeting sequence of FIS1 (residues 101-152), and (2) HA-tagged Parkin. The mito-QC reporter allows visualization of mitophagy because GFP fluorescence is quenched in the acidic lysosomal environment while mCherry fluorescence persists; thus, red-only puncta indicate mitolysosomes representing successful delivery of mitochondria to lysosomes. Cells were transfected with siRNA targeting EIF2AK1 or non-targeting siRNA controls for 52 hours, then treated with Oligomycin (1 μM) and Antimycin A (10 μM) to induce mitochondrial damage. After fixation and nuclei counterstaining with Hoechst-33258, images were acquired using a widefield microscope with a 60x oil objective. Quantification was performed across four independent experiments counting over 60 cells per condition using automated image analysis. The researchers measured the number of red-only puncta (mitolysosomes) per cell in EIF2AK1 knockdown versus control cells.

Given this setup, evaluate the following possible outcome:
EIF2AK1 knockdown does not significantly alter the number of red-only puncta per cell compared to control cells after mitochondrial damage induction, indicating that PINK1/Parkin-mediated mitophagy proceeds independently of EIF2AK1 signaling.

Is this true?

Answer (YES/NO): NO